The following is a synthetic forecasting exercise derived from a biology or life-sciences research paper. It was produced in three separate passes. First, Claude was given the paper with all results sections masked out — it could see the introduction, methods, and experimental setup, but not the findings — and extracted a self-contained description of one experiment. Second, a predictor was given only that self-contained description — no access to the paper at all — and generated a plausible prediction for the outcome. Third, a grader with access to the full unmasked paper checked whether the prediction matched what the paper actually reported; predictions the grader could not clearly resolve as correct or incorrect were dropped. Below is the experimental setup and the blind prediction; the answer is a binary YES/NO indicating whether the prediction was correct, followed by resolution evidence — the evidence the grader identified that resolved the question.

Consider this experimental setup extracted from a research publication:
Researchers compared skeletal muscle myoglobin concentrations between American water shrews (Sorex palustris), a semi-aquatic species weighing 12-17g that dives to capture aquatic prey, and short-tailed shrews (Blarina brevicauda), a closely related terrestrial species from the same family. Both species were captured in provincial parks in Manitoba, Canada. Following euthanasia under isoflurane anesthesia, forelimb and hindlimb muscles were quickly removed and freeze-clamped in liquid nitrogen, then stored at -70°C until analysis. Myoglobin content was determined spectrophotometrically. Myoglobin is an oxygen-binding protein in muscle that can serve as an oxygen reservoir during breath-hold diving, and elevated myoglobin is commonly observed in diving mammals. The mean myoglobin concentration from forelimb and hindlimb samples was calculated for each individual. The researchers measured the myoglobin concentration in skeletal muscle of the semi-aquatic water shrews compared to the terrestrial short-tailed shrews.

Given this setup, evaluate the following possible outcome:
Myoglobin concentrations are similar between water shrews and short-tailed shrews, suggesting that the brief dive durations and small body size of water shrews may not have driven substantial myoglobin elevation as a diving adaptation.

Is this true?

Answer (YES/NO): NO